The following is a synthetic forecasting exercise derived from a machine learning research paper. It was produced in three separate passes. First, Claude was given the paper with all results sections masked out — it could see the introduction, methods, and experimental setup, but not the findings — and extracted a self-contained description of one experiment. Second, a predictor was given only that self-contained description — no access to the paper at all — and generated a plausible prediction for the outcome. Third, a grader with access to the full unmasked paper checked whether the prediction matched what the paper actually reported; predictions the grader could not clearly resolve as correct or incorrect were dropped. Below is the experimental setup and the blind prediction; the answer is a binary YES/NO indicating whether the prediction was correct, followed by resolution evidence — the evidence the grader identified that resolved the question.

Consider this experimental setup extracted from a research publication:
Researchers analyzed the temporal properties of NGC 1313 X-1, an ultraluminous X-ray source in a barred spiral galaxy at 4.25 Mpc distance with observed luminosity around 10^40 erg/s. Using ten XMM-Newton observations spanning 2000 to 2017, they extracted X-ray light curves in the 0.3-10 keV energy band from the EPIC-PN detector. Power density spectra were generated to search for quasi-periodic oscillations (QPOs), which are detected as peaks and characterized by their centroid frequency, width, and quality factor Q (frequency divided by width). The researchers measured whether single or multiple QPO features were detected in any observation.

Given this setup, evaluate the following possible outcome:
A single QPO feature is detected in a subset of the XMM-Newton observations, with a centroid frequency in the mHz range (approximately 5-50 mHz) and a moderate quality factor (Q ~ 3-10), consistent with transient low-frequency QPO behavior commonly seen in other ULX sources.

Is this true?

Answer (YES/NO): NO